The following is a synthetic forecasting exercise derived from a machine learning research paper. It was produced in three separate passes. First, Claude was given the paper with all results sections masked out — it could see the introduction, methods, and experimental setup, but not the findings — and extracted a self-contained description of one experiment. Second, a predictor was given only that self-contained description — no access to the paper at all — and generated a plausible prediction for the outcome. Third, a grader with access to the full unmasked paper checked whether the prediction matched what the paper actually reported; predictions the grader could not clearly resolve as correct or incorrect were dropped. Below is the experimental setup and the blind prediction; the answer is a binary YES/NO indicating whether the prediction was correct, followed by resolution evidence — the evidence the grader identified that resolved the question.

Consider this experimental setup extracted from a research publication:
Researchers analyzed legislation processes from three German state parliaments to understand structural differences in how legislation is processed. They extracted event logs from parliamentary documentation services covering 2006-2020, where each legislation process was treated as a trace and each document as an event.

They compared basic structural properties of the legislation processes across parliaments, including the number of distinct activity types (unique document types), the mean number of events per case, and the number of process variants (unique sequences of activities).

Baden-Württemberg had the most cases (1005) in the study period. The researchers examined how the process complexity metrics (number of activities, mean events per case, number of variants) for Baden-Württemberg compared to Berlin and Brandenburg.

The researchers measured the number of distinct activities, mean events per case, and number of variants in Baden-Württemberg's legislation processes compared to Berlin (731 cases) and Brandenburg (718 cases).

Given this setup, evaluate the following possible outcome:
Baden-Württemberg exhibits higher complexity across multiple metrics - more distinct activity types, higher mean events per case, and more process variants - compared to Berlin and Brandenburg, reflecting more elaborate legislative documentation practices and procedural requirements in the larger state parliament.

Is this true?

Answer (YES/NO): NO